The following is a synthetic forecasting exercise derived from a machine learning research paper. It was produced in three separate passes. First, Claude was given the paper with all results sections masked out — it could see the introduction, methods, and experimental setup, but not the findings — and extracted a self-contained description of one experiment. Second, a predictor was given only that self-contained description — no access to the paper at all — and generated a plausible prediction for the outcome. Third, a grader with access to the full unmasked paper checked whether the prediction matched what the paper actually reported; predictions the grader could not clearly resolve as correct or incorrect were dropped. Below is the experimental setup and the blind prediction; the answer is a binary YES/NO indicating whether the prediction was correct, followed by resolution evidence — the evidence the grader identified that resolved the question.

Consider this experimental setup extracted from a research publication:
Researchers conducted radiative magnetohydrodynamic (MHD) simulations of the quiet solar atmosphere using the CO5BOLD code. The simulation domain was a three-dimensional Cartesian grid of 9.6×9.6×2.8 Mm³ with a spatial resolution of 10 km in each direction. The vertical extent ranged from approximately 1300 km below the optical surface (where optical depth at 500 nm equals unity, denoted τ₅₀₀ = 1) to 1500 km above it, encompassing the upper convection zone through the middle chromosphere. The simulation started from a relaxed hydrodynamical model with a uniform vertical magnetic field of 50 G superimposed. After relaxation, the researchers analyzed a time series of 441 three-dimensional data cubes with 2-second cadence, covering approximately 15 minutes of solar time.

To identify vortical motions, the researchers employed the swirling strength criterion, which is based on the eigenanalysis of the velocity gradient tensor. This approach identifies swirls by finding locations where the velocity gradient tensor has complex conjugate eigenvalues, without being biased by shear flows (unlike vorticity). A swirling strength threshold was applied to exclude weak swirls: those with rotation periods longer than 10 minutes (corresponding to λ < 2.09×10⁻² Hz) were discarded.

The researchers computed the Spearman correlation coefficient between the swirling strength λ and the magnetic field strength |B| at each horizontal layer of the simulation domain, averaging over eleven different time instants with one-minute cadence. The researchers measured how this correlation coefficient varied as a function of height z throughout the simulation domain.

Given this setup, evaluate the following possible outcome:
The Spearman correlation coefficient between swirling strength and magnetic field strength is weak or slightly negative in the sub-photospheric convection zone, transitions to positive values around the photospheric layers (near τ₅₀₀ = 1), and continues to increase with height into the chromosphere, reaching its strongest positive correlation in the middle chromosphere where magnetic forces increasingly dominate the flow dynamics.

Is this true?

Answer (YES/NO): NO